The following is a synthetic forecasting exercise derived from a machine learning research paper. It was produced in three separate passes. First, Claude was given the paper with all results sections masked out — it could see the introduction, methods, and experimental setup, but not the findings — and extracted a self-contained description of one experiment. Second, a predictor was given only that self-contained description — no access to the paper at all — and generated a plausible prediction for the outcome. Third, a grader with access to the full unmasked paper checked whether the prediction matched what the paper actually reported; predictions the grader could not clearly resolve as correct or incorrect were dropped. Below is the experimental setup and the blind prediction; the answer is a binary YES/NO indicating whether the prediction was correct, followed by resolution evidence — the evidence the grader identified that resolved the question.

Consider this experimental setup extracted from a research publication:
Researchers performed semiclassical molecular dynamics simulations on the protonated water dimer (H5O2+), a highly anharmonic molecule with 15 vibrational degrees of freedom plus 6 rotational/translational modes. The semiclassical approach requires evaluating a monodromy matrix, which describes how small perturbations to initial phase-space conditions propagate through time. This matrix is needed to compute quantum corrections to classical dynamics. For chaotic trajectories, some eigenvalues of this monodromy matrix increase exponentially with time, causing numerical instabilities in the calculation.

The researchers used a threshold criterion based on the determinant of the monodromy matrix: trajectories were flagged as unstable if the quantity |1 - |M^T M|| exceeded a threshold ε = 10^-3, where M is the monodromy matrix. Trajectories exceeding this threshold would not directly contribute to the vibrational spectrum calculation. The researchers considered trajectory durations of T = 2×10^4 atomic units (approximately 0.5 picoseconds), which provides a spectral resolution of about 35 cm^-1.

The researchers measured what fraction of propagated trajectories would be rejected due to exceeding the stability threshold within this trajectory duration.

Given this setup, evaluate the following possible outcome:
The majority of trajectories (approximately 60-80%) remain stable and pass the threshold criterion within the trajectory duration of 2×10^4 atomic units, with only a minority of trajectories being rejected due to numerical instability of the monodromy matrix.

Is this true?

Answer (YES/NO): NO